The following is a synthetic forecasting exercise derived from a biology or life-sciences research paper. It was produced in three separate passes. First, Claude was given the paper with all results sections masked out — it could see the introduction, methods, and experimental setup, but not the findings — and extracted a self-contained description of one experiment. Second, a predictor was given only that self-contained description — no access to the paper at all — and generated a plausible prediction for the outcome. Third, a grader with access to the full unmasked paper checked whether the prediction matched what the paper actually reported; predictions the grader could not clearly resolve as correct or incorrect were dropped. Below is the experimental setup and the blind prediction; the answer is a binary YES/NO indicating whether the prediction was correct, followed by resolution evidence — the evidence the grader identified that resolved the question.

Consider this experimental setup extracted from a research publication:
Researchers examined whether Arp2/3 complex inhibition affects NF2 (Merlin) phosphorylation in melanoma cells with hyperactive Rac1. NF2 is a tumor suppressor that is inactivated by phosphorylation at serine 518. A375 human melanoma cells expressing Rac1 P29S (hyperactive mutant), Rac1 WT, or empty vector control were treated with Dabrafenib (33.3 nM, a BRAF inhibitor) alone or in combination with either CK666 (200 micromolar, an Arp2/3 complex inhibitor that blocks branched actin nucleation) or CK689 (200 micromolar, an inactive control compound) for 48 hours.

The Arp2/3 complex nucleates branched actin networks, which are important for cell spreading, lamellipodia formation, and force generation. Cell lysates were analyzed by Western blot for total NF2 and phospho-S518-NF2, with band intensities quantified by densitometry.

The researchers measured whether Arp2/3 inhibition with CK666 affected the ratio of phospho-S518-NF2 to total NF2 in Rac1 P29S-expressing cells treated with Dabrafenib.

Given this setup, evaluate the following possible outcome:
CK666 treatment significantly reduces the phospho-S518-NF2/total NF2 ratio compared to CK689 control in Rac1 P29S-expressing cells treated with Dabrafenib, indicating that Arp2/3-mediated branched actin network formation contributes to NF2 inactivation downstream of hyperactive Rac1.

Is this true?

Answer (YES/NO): YES